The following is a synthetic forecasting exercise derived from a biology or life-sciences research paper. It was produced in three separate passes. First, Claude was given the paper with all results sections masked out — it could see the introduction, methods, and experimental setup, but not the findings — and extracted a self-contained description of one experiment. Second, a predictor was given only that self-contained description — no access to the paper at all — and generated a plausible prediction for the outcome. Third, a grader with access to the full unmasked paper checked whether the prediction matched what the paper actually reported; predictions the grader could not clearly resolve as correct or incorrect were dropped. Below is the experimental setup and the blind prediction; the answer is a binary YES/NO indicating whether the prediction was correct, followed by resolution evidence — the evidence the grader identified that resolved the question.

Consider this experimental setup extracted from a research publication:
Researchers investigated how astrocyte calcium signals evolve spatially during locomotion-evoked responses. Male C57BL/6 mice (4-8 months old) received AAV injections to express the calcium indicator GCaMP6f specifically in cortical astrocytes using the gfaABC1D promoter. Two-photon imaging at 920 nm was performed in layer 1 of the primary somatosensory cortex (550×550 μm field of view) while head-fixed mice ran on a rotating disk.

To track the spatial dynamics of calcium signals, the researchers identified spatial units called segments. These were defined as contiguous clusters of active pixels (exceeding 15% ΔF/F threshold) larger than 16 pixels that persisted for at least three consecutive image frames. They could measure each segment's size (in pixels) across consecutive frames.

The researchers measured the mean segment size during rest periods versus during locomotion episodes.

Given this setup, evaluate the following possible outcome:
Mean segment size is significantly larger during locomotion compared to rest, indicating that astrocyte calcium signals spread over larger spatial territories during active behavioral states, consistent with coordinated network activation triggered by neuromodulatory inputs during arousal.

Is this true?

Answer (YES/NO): YES